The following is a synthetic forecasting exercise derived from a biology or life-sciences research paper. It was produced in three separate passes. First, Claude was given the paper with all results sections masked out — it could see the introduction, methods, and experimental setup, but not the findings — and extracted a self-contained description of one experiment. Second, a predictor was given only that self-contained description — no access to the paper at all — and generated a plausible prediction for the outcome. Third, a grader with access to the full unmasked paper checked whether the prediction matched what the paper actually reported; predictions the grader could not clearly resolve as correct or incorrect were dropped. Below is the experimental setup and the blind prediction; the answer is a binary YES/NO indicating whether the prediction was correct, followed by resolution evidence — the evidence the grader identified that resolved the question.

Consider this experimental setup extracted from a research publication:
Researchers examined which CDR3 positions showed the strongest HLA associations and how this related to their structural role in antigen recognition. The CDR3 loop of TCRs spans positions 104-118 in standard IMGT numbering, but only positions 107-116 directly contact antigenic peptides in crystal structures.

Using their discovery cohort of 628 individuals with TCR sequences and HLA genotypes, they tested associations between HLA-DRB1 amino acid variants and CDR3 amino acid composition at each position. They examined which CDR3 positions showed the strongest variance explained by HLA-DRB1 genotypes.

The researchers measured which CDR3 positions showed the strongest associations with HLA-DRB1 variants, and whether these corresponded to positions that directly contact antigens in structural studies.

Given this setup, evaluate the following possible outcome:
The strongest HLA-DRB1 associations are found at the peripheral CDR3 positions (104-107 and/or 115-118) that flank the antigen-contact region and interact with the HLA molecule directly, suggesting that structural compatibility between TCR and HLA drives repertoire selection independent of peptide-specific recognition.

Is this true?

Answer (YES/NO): NO